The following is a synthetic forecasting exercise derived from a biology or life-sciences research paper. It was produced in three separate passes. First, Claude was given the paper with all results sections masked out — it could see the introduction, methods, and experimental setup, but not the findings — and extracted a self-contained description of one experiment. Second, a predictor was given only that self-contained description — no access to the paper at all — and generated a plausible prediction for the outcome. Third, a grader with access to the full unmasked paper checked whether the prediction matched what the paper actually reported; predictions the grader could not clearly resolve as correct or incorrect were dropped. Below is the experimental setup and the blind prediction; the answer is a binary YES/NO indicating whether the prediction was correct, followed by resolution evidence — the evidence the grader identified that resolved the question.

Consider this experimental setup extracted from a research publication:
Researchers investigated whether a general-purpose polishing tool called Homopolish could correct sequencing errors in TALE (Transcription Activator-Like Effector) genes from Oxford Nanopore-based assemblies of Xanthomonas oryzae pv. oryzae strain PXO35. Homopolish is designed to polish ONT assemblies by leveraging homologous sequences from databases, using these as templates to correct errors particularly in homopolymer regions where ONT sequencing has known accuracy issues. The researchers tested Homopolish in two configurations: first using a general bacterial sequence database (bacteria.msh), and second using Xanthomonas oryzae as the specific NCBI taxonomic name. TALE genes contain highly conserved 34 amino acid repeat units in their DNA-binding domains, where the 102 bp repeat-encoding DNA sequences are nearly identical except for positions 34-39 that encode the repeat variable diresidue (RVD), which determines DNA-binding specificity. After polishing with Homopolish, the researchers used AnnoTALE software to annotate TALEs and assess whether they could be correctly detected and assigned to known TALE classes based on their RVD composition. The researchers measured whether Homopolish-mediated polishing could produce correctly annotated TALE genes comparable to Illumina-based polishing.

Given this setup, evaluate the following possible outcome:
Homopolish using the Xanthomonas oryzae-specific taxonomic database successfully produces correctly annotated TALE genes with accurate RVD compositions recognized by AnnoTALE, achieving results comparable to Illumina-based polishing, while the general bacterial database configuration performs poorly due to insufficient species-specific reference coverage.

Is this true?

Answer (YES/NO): NO